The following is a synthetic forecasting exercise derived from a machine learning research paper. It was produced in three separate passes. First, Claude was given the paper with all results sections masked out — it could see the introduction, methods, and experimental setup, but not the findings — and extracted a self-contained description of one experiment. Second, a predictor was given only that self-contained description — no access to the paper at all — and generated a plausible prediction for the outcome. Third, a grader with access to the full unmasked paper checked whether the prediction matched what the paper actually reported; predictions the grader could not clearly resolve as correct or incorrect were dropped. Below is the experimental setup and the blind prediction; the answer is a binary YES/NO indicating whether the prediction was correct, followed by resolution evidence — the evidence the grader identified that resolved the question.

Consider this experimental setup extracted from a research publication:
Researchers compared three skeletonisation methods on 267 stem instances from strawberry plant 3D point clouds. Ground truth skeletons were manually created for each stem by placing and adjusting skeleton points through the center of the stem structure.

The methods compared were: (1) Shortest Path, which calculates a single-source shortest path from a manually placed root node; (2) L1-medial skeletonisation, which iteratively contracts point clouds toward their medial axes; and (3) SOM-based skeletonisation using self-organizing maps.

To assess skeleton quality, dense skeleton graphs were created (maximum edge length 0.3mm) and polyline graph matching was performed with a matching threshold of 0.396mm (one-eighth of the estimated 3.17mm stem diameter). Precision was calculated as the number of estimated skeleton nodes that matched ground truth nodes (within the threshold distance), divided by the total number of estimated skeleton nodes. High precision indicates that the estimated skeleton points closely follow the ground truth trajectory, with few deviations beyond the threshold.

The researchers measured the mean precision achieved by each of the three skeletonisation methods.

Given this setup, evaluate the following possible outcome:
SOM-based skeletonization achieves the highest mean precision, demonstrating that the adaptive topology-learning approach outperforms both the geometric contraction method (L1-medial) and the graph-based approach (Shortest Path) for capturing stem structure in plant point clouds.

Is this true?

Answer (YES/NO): NO